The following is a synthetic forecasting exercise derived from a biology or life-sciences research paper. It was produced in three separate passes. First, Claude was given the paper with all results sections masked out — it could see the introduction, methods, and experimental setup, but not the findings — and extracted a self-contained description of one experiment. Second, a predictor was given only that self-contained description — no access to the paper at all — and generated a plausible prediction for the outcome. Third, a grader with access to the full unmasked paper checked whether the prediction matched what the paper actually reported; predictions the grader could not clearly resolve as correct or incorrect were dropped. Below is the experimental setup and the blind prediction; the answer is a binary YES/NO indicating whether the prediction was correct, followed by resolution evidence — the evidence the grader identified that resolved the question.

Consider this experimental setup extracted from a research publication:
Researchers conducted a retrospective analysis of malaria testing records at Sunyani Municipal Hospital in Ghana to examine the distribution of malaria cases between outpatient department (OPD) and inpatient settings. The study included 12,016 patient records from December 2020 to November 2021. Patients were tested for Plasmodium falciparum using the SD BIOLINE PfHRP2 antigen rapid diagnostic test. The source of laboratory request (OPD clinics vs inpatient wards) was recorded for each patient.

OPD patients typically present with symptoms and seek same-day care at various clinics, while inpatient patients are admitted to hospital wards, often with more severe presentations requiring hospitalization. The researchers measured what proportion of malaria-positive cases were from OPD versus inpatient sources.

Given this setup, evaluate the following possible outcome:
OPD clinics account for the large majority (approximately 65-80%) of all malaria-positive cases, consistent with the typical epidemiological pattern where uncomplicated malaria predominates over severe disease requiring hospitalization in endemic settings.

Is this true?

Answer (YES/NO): YES